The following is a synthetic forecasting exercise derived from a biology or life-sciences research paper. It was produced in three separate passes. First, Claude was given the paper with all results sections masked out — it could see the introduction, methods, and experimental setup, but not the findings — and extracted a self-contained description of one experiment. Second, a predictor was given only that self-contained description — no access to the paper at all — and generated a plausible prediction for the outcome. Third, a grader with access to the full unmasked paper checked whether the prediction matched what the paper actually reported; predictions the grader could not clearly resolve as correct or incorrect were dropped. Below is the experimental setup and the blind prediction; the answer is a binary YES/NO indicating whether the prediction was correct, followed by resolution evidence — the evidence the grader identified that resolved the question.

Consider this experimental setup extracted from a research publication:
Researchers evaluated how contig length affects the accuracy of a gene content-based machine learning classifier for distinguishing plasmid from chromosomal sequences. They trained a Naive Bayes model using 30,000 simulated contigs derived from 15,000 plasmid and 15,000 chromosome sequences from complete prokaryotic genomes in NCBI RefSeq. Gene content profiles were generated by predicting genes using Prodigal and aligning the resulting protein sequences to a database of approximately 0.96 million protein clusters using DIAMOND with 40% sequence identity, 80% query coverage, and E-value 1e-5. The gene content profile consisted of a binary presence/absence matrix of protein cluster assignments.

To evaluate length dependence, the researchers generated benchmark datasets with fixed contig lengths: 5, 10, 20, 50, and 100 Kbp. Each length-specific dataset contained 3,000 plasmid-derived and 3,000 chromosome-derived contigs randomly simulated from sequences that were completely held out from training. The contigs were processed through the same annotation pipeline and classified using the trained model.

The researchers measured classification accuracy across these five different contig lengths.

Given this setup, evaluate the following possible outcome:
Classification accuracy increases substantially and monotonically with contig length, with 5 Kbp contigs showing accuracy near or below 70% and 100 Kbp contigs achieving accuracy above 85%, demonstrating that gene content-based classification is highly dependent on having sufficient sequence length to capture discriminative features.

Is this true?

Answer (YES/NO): NO